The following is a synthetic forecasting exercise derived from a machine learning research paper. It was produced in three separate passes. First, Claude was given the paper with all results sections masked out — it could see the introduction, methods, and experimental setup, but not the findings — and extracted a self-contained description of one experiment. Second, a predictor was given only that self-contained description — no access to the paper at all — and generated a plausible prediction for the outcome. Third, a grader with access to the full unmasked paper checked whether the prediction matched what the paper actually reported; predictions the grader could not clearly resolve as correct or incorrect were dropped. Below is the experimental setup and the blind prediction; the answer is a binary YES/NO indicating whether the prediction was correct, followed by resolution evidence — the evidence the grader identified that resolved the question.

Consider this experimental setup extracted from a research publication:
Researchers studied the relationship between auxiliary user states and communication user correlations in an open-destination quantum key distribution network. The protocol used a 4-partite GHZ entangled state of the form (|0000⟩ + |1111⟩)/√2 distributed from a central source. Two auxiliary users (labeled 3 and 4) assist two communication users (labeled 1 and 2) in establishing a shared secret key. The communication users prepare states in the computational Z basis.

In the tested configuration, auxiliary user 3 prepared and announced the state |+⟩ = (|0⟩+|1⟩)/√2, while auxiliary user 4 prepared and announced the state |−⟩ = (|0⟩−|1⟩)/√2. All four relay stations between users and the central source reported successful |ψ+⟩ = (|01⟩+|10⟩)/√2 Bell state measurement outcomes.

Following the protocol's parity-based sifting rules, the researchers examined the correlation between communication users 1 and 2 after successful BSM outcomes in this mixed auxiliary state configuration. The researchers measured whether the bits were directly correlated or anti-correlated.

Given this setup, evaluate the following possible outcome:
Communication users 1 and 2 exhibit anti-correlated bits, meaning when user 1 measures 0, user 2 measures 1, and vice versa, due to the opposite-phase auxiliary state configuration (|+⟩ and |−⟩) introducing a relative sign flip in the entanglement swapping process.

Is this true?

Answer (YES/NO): NO